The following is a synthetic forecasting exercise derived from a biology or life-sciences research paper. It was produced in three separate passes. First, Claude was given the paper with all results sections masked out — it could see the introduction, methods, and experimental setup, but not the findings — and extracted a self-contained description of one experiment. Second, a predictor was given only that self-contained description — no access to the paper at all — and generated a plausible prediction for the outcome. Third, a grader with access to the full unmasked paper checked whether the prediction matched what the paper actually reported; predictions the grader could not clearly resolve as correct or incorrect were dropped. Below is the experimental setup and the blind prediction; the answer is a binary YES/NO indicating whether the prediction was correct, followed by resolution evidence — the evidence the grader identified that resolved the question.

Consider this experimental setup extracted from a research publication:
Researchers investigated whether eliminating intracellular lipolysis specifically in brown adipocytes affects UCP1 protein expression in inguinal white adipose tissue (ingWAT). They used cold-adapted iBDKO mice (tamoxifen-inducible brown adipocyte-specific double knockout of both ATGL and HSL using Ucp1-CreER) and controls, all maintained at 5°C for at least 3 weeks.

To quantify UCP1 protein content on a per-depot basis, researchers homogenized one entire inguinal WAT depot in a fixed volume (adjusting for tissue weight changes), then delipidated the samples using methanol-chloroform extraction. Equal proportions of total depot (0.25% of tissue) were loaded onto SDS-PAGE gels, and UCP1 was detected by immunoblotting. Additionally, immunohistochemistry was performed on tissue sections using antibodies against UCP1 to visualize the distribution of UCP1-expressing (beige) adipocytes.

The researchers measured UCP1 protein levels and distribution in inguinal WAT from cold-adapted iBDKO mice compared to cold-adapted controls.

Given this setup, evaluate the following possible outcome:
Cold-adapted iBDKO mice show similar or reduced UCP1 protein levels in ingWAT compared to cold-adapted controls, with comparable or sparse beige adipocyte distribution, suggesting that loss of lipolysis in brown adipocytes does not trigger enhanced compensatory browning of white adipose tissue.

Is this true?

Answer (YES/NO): NO